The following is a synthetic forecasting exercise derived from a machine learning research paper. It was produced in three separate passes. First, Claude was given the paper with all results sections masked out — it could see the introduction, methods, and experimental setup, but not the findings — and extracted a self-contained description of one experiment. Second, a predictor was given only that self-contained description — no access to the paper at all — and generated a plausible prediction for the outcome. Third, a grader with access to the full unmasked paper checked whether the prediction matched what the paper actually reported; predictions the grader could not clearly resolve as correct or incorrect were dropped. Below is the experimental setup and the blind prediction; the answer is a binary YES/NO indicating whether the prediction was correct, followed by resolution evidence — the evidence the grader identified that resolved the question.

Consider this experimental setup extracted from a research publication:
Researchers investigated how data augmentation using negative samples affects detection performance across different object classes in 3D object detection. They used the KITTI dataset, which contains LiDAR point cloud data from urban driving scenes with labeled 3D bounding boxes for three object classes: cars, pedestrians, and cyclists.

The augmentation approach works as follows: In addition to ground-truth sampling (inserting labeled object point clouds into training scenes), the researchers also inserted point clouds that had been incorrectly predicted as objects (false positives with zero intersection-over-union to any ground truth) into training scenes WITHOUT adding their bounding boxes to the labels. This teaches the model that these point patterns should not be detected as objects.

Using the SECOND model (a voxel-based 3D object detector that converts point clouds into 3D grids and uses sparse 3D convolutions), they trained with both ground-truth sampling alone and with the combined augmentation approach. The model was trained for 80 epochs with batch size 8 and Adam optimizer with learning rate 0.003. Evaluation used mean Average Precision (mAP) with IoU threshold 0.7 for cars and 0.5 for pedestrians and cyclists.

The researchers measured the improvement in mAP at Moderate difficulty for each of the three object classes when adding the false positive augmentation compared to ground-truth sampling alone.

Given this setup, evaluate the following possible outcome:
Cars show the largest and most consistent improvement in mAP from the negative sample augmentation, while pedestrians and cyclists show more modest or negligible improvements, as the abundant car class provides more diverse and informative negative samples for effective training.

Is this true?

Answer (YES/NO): NO